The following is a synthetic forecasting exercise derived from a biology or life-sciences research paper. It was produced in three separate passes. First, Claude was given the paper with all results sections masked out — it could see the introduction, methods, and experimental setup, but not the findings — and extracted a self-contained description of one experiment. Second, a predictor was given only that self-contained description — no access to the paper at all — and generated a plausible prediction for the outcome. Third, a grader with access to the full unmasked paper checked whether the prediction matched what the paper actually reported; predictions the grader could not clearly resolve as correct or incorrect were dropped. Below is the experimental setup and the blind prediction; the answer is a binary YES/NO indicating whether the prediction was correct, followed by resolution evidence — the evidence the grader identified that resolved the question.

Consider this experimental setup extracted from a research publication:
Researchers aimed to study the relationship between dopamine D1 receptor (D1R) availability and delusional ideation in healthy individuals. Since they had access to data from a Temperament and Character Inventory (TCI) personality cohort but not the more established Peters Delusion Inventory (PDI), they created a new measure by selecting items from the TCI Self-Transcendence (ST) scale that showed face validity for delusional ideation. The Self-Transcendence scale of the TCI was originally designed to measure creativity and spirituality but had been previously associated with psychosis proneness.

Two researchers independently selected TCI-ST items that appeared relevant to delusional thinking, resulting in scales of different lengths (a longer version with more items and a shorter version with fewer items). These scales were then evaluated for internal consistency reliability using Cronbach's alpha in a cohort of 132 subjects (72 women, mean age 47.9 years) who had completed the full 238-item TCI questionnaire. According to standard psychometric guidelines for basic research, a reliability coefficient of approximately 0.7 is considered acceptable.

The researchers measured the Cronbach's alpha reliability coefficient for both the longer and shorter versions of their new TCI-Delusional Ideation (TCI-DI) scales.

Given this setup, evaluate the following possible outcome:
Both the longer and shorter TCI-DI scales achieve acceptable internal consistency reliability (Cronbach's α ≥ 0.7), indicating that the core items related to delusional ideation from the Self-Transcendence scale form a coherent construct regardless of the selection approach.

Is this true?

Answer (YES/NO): YES